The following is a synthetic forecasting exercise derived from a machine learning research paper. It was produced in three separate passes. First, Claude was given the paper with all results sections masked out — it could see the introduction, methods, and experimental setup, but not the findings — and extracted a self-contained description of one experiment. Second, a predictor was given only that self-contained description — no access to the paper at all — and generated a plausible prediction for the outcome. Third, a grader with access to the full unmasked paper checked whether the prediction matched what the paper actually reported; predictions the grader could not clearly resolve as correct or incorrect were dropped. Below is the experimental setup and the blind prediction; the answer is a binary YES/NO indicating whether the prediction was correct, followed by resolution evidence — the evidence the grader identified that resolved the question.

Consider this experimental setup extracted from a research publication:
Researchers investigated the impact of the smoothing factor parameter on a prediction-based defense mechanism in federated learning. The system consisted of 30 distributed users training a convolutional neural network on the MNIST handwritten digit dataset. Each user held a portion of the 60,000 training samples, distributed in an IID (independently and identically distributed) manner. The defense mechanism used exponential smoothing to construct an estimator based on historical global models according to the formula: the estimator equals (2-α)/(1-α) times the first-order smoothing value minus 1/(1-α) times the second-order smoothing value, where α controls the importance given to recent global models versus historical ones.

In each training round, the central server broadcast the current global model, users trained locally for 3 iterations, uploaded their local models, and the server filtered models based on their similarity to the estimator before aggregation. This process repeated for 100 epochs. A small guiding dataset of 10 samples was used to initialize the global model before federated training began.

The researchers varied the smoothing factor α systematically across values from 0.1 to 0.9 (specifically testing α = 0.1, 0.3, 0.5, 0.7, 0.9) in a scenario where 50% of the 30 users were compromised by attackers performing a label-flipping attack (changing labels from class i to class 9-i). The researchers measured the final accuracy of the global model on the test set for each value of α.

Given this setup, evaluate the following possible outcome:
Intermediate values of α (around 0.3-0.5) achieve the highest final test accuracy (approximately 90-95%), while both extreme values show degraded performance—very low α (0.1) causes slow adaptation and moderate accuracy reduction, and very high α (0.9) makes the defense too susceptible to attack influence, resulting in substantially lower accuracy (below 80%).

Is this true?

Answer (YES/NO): NO